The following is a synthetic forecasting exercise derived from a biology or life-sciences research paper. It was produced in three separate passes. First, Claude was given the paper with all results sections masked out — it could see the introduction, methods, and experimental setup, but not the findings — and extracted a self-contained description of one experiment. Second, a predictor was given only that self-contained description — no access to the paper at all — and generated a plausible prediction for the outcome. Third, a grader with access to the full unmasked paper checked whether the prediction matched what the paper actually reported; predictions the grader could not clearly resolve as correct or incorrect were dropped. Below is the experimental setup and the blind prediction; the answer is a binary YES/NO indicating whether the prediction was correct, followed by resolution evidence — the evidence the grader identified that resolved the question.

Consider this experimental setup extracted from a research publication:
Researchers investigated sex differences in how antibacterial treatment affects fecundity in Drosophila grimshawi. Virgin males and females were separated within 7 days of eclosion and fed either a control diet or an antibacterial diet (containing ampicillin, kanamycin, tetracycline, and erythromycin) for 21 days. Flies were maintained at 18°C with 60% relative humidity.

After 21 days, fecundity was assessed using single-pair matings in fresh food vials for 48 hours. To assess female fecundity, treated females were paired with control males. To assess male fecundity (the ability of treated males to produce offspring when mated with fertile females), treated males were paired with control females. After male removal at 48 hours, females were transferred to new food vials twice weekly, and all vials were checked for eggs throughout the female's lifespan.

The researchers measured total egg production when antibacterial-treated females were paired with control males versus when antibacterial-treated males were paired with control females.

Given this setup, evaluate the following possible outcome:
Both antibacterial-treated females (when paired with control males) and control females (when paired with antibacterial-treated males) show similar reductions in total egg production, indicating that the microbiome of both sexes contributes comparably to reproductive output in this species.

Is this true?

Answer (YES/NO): NO